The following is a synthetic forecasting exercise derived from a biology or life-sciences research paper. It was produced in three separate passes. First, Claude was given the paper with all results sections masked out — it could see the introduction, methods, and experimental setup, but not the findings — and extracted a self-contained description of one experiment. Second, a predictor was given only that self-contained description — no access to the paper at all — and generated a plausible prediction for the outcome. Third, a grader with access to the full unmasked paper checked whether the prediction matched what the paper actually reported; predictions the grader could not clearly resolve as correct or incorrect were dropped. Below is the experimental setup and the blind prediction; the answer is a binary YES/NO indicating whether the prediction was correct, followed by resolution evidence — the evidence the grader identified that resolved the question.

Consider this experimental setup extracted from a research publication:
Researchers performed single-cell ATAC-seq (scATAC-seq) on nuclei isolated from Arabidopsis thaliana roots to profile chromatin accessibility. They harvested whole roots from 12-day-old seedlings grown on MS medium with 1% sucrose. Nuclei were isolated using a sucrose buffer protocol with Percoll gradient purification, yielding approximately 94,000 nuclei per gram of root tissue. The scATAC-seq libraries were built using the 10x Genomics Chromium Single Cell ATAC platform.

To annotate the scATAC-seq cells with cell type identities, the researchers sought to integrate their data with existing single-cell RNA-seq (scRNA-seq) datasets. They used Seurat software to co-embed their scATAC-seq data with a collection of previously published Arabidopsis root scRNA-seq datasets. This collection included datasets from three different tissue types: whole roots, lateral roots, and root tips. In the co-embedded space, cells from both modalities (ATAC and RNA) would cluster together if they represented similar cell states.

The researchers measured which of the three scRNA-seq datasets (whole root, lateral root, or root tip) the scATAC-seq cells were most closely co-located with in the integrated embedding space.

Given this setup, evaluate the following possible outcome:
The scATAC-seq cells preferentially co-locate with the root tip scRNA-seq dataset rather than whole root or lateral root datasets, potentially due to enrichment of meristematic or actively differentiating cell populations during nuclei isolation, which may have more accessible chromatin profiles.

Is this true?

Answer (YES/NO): YES